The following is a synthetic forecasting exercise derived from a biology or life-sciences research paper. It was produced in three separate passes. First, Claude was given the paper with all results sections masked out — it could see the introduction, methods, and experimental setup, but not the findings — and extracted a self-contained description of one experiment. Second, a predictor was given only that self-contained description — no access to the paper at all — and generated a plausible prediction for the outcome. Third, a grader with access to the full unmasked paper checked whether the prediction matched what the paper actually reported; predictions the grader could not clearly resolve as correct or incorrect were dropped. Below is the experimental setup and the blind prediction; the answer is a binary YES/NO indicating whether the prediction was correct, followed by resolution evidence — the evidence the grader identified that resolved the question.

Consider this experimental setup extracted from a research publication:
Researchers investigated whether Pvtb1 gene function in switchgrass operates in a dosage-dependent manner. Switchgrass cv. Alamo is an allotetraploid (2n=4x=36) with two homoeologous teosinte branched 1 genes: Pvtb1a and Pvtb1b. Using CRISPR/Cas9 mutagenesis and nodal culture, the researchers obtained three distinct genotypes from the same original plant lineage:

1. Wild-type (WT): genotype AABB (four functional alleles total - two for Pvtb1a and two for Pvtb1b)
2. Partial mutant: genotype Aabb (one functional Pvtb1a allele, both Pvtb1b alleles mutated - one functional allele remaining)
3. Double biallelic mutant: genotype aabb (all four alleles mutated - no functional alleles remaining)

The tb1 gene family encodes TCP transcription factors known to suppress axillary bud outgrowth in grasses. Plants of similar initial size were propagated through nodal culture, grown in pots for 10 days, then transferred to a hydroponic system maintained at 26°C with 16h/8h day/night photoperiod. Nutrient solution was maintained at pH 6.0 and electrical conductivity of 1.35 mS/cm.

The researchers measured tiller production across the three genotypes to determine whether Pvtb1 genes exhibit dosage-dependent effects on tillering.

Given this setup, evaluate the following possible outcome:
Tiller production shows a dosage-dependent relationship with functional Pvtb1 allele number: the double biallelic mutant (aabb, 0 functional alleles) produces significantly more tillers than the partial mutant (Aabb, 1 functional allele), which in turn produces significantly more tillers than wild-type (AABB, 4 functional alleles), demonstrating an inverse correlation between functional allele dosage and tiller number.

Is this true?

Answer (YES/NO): NO